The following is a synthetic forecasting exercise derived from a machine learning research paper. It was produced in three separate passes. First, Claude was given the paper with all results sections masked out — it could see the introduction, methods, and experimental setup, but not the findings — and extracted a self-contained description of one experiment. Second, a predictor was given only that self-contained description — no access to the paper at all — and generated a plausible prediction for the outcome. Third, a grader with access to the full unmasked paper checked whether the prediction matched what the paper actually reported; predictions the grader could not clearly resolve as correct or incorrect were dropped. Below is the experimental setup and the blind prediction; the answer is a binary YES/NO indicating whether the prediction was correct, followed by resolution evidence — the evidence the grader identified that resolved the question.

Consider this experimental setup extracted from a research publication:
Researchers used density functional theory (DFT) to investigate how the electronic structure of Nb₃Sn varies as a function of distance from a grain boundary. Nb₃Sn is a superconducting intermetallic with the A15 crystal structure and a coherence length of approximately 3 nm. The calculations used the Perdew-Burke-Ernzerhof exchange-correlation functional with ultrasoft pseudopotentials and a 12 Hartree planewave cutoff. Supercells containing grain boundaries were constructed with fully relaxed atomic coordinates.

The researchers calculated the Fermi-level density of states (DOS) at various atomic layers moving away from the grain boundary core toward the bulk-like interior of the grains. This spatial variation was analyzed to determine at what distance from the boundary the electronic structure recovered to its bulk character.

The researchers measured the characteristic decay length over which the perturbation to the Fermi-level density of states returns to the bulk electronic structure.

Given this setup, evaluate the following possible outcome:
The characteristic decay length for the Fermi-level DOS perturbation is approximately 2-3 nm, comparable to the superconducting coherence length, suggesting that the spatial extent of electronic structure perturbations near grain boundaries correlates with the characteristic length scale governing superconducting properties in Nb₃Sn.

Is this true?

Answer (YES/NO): NO